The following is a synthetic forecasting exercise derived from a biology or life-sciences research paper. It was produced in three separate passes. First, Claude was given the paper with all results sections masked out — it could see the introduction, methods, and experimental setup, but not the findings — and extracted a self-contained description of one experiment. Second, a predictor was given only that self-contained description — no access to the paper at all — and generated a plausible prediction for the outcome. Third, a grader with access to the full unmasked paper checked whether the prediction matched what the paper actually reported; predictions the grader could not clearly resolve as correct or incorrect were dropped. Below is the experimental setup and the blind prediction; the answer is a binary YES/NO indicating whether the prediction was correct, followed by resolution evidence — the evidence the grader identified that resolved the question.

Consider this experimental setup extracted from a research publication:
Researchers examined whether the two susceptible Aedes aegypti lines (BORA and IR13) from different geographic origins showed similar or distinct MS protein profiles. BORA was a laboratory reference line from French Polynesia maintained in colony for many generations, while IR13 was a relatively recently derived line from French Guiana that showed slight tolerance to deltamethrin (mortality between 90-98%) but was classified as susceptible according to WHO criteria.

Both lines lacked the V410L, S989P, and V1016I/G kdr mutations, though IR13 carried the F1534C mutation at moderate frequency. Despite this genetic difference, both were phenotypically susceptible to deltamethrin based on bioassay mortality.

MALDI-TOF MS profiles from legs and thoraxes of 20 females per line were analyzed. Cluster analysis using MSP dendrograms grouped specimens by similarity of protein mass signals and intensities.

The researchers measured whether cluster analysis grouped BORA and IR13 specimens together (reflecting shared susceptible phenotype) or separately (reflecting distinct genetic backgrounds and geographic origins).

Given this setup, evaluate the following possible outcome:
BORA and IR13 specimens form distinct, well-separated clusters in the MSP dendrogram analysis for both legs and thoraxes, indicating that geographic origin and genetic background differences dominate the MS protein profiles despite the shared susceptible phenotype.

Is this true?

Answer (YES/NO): YES